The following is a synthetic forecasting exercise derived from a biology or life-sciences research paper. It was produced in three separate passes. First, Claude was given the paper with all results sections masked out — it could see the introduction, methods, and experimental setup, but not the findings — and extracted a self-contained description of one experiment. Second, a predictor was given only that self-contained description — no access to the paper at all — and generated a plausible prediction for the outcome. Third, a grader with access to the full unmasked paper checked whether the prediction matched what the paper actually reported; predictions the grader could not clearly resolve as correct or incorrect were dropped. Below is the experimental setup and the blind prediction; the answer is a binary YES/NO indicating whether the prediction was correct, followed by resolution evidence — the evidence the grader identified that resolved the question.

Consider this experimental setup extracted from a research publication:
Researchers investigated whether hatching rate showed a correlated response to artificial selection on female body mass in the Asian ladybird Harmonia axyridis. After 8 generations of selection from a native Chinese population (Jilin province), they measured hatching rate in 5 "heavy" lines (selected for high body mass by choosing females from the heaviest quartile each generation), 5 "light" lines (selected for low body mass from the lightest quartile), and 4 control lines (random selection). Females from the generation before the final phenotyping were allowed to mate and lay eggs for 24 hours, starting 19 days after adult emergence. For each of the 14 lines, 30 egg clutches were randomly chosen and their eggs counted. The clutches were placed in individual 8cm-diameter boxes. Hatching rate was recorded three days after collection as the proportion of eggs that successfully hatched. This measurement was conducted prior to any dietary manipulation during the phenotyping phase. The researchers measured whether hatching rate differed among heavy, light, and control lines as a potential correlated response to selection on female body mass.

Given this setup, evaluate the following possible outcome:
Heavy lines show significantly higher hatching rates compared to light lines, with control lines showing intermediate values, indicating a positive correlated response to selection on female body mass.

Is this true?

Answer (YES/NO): NO